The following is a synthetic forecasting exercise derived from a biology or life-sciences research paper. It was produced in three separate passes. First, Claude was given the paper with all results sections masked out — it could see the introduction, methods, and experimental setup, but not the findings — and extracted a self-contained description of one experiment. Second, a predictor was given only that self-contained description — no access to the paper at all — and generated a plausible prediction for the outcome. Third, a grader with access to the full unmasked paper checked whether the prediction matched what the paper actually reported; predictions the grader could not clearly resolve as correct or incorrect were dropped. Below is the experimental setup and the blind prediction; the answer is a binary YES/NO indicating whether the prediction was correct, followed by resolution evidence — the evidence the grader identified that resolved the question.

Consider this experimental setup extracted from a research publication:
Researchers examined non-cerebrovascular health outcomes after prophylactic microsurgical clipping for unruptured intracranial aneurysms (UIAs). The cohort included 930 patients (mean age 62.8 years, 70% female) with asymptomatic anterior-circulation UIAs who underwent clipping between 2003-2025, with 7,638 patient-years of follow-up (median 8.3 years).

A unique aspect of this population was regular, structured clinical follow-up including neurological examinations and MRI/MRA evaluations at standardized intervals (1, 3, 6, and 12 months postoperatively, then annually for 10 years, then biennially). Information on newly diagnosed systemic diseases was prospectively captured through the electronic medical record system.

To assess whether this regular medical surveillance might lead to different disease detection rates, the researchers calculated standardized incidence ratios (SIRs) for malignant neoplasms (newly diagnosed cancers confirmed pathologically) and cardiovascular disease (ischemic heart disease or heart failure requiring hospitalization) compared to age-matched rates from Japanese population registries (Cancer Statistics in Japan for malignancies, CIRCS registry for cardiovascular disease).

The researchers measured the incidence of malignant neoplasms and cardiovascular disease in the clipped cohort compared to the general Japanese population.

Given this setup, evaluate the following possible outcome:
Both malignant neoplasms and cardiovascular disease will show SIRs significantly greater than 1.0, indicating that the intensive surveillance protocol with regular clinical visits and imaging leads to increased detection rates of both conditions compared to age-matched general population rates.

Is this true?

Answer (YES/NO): NO